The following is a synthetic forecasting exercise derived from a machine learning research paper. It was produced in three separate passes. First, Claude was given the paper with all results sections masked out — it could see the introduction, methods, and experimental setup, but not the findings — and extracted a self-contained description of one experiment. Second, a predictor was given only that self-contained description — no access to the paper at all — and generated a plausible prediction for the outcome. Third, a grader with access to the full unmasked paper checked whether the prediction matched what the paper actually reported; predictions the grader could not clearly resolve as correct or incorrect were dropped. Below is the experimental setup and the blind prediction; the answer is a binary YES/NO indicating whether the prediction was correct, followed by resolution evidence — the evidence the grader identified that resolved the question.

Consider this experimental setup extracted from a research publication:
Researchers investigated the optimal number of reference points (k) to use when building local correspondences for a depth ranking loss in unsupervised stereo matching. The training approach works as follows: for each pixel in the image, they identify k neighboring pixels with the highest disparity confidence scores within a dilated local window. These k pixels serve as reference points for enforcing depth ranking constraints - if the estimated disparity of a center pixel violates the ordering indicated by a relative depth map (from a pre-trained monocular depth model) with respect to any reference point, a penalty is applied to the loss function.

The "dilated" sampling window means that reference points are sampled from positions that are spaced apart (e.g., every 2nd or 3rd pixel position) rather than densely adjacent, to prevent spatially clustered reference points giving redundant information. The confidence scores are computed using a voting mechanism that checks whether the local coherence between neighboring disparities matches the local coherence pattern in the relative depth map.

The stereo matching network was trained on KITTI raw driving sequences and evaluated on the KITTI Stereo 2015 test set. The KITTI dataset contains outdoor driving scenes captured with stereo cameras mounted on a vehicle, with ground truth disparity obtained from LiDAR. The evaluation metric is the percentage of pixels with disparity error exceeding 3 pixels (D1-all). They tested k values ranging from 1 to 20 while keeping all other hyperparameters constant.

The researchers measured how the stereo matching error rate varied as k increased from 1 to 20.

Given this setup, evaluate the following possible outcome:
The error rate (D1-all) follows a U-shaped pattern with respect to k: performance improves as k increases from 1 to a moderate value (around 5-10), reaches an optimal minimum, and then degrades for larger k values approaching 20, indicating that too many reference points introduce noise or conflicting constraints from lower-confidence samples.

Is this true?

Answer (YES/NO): YES